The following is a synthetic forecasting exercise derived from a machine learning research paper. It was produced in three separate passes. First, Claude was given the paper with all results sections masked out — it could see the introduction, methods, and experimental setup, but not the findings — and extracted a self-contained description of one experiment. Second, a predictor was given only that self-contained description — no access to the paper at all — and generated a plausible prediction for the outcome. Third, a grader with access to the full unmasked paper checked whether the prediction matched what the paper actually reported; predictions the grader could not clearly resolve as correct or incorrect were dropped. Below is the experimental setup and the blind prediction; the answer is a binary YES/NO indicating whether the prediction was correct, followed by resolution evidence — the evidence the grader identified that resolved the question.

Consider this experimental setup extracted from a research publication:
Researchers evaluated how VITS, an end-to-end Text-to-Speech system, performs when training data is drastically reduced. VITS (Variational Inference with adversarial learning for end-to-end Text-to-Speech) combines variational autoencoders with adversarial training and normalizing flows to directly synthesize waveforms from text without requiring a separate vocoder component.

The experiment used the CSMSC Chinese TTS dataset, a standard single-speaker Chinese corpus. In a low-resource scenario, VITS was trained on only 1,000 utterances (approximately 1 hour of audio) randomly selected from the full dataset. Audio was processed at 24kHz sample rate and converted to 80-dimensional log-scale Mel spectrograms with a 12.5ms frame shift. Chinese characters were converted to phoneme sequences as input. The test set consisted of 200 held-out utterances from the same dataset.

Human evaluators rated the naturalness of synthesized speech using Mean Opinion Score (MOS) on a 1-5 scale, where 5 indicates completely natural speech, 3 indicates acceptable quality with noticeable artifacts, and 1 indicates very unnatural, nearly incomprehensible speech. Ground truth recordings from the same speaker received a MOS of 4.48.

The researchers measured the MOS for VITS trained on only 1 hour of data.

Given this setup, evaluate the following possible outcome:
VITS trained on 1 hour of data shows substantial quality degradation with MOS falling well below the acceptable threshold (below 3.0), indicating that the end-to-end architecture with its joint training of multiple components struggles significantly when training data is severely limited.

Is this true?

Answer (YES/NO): YES